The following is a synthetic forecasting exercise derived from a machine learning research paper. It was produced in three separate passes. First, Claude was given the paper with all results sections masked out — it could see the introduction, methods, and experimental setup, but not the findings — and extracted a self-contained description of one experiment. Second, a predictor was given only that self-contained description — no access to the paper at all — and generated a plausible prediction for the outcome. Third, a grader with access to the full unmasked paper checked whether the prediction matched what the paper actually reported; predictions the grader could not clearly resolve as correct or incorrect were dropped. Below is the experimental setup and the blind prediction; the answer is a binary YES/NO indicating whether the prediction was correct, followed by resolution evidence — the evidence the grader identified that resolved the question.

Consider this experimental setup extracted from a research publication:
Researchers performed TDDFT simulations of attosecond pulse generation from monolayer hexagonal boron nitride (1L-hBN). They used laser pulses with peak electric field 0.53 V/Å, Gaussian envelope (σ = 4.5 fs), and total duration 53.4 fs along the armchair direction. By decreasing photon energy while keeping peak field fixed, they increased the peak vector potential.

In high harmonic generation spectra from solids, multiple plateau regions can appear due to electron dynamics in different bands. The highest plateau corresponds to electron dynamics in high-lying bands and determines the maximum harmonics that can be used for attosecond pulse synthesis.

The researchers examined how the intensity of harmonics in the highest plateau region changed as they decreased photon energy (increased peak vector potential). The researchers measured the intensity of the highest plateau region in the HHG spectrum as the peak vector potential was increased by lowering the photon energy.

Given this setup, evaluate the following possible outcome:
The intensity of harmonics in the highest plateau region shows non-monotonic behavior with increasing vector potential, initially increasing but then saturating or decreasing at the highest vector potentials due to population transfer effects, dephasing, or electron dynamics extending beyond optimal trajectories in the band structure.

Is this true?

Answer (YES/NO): NO